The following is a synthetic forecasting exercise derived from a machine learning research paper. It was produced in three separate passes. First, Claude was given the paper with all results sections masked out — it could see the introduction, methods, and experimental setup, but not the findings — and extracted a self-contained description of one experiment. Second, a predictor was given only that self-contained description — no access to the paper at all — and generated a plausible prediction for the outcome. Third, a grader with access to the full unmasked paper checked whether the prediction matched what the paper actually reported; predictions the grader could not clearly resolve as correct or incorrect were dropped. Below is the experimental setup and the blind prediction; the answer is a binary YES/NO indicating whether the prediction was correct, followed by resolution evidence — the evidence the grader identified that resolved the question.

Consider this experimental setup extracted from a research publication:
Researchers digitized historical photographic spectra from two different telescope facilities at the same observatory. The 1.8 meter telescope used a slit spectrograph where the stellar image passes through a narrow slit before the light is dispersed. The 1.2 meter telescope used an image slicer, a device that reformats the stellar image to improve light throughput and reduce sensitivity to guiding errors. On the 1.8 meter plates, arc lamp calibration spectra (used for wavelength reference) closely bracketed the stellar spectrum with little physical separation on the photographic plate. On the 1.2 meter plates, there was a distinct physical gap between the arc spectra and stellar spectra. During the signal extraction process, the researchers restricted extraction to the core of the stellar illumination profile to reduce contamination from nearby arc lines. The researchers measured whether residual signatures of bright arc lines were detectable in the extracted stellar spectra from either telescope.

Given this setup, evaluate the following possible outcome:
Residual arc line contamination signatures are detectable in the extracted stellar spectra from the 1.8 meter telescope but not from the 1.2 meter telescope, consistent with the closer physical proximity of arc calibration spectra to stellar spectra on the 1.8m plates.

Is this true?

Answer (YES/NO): NO